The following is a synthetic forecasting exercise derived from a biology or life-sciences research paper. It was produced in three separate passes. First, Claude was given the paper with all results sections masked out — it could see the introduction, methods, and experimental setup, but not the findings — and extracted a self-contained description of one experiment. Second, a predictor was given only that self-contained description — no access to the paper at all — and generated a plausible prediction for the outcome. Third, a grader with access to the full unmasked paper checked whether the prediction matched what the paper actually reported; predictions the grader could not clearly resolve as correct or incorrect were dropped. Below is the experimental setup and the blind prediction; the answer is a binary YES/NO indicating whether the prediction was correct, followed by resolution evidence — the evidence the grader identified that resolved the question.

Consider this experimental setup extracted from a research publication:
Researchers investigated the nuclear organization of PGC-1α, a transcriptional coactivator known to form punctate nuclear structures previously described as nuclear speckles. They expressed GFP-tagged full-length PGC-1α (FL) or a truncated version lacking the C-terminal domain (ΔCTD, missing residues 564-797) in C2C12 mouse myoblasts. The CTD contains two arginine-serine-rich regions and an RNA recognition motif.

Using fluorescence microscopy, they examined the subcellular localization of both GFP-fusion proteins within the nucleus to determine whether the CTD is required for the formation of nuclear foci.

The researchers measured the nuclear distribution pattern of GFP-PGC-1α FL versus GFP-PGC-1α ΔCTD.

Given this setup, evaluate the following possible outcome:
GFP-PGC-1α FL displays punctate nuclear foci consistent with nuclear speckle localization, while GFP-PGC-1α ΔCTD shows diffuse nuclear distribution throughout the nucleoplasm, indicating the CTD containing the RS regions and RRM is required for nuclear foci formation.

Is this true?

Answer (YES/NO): YES